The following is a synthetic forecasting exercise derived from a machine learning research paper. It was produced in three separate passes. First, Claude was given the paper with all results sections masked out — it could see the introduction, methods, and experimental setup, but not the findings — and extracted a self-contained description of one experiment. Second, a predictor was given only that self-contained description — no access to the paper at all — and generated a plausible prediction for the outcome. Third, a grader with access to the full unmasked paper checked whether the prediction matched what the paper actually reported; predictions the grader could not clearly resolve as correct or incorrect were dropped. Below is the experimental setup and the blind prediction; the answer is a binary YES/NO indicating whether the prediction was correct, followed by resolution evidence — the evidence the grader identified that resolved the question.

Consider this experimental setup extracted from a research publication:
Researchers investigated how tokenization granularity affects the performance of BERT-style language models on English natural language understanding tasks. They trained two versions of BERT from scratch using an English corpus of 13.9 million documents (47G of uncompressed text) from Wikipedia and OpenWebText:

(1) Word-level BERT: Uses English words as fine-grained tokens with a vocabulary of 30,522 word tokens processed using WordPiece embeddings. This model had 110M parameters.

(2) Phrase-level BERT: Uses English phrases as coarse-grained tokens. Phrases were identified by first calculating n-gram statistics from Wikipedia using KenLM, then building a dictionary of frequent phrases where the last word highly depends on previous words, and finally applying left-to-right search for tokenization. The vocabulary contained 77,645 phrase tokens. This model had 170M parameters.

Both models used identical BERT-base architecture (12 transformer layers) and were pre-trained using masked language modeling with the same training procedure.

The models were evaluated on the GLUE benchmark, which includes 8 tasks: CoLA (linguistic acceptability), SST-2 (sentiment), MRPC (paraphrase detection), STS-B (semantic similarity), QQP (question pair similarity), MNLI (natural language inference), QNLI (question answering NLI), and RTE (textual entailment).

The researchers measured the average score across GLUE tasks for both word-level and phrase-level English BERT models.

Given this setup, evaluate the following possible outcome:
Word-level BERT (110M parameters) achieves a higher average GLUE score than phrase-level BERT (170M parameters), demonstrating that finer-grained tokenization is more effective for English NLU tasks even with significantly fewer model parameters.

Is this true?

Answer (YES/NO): YES